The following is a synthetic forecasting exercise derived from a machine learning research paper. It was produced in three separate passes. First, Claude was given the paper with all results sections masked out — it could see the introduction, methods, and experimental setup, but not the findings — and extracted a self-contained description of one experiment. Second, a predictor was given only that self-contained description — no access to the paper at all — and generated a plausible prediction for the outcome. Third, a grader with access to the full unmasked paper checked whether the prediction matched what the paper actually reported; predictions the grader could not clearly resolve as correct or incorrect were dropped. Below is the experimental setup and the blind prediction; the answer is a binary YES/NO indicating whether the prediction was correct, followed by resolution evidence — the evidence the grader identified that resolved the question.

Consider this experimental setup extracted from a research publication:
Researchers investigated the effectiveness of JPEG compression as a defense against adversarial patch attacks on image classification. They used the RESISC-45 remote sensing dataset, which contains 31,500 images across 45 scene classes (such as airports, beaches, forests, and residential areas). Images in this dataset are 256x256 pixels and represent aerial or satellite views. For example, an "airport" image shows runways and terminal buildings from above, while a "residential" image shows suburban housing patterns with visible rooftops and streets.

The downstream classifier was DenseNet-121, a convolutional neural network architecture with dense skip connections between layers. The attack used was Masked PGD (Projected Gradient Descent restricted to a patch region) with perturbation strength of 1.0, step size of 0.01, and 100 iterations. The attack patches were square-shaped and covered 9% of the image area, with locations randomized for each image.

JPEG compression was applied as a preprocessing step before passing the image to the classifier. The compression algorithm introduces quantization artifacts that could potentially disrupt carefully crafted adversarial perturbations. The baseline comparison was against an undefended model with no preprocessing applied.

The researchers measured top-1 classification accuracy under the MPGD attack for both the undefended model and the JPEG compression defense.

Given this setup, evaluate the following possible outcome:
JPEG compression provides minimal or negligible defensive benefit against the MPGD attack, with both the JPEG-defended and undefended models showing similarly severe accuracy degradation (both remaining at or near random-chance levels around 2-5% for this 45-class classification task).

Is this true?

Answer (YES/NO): YES